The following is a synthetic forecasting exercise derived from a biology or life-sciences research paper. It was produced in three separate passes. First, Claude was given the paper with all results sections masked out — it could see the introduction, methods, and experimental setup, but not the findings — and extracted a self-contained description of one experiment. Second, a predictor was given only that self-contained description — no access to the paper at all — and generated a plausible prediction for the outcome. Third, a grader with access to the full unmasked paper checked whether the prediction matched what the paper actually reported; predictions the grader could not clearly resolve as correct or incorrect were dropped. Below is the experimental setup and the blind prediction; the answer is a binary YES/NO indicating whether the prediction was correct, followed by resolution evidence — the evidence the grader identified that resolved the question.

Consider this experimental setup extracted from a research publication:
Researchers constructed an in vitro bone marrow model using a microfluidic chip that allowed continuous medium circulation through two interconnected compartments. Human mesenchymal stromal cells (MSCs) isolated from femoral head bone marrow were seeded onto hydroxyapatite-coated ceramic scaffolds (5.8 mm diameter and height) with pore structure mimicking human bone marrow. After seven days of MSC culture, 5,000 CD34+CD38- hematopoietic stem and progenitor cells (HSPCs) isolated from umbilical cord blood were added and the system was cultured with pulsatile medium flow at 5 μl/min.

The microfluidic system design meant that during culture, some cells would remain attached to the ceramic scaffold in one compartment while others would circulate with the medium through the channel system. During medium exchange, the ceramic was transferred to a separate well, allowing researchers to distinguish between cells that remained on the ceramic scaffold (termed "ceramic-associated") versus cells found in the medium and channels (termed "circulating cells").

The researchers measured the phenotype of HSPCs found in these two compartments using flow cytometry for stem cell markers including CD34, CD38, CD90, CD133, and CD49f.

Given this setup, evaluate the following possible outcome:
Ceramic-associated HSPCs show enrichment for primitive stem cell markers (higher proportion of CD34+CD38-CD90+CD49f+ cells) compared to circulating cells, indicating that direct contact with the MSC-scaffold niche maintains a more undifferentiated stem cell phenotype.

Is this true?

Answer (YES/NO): YES